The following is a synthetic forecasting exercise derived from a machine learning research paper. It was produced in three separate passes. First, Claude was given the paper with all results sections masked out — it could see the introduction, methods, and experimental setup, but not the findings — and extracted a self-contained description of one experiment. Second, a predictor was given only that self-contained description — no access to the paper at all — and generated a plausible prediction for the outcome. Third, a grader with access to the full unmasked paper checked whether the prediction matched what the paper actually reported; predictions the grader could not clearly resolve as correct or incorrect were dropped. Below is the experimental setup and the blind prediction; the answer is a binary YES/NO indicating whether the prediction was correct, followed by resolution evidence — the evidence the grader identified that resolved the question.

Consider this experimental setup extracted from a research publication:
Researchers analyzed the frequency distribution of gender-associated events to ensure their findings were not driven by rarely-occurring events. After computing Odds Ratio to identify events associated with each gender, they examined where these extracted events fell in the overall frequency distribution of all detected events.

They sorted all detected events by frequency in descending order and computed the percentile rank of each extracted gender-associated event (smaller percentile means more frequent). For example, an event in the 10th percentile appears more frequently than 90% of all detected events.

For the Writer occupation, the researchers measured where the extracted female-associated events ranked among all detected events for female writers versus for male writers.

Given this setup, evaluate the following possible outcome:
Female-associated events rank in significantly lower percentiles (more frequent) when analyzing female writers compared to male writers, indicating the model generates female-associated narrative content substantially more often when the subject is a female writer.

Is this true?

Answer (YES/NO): NO